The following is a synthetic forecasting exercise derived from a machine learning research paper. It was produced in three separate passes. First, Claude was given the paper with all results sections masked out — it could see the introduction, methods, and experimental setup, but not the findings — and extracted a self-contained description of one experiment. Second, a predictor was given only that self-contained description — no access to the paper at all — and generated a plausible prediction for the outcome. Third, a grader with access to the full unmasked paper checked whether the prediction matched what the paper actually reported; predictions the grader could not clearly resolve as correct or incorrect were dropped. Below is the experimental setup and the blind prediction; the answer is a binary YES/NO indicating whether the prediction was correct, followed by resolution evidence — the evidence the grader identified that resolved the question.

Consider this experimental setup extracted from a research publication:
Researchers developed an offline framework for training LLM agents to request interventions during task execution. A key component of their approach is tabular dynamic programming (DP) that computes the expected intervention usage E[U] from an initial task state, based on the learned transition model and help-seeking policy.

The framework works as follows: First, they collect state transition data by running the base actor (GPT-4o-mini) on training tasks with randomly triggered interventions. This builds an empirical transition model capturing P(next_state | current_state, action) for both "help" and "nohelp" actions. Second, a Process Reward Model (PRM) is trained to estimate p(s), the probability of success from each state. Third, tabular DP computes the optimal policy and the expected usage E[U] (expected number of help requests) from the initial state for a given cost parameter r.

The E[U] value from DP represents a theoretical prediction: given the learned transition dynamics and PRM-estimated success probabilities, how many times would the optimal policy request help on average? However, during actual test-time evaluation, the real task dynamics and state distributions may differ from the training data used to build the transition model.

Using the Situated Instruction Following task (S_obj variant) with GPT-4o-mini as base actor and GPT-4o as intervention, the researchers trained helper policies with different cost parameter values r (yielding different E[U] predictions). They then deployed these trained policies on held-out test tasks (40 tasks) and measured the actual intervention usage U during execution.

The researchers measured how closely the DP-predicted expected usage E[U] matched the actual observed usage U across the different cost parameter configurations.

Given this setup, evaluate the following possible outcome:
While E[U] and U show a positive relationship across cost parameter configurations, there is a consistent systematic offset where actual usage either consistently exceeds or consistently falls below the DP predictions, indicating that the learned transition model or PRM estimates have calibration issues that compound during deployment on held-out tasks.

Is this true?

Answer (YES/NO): NO